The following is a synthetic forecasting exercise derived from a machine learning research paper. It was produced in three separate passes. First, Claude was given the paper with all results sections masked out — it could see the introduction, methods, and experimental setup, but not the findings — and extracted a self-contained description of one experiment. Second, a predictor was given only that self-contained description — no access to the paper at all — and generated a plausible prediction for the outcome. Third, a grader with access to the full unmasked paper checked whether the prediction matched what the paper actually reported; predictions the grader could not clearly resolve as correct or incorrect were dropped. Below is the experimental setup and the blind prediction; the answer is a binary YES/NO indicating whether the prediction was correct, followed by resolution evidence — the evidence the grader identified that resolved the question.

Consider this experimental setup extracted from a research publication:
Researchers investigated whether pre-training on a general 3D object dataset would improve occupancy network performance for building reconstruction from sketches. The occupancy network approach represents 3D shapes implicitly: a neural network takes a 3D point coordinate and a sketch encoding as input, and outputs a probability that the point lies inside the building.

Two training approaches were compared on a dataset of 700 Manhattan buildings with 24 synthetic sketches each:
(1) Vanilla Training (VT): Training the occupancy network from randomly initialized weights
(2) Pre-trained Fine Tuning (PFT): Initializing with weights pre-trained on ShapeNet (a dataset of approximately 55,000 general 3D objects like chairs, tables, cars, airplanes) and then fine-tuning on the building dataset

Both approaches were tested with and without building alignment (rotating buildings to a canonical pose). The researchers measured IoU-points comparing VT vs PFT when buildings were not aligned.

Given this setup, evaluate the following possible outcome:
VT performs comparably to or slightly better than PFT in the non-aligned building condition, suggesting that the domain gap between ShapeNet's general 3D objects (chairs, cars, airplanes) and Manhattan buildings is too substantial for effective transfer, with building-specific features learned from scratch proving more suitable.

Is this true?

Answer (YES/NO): YES